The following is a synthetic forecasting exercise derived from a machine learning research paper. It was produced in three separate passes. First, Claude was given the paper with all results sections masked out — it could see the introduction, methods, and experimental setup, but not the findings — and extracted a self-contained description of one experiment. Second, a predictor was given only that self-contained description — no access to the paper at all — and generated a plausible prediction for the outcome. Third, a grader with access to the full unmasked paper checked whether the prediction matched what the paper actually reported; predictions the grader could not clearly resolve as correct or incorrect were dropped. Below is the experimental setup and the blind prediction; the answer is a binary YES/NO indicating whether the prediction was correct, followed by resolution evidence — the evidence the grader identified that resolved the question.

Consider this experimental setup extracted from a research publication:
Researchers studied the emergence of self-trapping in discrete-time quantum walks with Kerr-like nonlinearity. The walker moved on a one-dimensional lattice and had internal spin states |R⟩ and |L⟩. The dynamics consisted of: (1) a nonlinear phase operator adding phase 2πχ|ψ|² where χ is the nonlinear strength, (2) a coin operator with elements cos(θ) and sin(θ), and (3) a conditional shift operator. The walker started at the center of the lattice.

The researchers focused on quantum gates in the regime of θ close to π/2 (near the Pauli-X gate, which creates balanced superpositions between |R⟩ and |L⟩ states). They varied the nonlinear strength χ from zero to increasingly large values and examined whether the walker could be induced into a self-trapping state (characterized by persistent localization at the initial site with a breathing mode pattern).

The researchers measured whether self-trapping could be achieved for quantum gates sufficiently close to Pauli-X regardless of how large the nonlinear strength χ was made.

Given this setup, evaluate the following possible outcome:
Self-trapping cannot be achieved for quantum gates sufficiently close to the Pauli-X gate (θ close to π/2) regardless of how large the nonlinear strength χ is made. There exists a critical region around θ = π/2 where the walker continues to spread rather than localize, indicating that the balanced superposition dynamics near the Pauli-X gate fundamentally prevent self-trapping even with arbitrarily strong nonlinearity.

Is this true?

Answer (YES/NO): NO